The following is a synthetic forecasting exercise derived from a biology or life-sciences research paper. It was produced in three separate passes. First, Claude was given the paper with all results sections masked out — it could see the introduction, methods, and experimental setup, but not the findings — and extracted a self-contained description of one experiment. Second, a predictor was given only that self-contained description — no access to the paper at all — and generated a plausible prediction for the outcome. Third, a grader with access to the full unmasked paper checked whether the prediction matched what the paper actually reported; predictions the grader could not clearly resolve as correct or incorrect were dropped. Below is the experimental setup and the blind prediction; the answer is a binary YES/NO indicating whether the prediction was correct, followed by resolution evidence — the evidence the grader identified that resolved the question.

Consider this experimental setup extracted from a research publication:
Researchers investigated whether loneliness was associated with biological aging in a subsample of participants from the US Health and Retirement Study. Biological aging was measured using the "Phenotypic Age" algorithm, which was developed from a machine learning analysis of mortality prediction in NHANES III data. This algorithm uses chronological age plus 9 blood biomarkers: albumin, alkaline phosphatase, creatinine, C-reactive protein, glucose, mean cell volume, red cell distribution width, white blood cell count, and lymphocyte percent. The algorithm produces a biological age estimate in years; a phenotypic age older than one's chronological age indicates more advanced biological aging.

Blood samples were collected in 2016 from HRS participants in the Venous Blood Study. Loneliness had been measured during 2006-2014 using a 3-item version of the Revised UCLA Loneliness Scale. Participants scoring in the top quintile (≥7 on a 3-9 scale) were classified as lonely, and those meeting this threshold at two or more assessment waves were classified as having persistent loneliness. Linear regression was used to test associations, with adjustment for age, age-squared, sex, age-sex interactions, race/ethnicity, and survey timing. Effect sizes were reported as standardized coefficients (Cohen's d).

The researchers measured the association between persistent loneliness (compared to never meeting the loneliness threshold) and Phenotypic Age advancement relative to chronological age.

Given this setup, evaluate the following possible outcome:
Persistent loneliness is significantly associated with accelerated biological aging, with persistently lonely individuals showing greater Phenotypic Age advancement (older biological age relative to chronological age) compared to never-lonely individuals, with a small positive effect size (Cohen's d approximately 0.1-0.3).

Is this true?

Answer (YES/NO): YES